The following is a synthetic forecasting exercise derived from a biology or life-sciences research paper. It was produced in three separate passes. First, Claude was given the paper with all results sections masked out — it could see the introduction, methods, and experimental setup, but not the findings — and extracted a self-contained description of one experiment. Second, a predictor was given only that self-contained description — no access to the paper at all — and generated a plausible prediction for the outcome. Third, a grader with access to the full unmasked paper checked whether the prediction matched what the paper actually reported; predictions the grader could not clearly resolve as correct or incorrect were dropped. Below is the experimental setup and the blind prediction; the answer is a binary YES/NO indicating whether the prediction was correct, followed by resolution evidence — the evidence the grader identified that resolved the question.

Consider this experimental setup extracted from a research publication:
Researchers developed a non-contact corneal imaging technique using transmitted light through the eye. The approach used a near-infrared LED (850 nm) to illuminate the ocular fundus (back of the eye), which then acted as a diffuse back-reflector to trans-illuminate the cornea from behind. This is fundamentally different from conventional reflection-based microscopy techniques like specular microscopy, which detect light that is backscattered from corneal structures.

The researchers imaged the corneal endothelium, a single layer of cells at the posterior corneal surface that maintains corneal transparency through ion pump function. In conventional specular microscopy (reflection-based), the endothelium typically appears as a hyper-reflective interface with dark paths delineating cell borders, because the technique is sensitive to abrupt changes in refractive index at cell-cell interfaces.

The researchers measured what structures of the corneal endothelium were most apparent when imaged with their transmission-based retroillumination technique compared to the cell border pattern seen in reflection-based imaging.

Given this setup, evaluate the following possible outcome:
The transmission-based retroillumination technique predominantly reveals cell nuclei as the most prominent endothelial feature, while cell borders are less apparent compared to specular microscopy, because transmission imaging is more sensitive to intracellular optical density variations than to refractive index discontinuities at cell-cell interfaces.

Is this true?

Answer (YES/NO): YES